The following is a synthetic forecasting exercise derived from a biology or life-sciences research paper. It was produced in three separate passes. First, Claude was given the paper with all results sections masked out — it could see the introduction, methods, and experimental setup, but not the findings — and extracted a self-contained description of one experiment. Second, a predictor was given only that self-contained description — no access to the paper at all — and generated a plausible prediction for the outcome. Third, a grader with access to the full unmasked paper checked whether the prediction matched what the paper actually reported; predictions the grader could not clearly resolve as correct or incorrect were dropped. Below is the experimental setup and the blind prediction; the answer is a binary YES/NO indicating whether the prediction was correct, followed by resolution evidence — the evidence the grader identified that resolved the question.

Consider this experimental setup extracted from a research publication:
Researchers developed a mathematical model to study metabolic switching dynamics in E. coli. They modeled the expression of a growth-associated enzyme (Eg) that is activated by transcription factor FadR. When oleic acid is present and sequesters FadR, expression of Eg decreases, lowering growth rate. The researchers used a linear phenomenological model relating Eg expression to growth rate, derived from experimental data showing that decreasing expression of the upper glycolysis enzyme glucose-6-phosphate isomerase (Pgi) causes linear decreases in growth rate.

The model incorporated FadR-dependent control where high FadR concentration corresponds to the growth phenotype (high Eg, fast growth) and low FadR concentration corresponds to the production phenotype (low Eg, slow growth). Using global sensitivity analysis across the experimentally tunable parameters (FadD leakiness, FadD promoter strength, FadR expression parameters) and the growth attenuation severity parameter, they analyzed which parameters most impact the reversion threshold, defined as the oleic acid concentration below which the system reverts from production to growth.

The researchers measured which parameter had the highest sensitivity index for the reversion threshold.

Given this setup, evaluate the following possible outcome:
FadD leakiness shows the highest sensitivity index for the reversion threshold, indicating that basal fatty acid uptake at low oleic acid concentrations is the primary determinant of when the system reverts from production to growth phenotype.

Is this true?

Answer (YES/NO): NO